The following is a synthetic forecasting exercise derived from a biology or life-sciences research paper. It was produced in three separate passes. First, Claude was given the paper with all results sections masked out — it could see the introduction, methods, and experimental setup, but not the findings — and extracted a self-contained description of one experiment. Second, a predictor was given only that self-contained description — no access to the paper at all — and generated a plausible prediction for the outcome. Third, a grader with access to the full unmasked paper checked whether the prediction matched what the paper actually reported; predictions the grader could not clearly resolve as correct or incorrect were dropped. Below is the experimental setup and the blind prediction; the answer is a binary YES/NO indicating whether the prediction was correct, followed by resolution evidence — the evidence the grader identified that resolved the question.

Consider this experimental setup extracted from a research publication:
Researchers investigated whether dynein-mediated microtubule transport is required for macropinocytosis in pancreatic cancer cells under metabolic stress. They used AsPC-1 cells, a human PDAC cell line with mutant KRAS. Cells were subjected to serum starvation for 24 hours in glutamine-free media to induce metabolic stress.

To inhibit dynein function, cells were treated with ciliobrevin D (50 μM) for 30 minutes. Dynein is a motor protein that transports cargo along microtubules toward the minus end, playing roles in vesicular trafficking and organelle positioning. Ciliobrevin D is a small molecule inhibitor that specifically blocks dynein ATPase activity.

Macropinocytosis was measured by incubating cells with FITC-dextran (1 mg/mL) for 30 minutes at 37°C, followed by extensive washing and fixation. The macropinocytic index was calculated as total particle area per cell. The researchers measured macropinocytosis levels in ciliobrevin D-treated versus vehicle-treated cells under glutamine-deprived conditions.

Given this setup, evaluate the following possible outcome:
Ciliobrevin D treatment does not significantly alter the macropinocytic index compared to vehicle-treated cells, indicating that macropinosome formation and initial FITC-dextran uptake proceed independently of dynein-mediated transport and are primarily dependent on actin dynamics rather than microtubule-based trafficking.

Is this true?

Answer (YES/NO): NO